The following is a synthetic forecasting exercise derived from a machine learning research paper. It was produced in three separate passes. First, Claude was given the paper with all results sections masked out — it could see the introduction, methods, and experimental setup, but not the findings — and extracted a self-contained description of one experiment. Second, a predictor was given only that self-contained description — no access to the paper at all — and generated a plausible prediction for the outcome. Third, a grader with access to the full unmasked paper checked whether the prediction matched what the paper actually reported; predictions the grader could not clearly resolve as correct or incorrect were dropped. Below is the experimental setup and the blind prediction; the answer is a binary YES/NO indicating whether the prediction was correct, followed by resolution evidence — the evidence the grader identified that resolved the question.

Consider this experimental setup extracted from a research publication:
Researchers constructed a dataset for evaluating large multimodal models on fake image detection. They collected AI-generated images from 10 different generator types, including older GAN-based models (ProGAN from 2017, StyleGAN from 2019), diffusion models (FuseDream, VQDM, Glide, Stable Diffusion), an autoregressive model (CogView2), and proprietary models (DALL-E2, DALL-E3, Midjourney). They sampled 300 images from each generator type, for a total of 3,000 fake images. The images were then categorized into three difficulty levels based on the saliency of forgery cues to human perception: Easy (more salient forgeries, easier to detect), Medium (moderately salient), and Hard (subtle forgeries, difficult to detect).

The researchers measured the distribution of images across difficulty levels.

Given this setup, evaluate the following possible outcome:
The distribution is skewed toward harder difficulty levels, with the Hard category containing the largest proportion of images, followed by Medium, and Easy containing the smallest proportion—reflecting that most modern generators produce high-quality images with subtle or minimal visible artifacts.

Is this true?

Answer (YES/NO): NO